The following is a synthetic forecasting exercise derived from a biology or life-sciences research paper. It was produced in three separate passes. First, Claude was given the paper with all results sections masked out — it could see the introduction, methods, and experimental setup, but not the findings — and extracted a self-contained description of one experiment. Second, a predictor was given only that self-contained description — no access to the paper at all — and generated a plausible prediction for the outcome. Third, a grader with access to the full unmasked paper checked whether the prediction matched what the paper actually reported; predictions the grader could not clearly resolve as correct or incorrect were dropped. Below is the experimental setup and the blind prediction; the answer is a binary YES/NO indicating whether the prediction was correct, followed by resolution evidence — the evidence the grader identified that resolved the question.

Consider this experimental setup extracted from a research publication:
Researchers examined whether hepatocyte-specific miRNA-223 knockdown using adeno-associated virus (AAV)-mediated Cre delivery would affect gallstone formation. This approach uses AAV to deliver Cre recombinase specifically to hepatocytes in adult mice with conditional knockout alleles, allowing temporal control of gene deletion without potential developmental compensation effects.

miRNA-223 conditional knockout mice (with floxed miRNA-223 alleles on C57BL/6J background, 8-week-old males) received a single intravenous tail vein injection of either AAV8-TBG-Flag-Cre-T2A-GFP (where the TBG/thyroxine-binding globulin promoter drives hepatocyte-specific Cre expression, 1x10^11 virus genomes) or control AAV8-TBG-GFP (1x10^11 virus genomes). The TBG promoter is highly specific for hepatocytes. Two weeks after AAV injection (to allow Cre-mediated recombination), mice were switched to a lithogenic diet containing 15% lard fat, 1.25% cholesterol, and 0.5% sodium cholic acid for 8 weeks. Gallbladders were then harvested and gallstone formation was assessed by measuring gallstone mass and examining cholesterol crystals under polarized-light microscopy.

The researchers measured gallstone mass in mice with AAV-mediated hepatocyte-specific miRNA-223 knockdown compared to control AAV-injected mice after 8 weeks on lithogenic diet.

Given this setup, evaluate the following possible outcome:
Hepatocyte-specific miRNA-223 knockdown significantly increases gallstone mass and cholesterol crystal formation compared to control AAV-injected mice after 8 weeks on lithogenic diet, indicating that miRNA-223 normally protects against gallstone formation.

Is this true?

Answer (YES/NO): YES